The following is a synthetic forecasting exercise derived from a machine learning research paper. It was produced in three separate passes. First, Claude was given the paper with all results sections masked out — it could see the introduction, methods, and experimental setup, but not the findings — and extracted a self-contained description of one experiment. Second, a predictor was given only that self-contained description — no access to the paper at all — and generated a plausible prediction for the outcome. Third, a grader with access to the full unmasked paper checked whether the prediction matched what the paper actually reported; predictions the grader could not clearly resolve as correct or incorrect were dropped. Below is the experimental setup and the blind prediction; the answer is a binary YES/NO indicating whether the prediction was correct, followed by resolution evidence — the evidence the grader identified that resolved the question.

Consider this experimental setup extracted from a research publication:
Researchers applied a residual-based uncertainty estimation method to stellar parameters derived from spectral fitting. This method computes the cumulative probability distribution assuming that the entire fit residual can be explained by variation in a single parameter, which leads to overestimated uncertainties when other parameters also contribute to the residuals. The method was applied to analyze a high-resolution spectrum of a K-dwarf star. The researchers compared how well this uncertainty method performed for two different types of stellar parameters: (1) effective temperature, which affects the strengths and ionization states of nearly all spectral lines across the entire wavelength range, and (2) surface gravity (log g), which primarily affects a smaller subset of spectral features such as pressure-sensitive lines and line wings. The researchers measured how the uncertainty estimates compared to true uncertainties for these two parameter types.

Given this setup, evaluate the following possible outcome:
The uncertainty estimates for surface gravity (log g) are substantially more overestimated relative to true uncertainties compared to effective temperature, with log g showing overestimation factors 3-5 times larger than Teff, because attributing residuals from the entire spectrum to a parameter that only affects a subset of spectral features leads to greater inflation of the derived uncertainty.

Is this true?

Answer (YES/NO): NO